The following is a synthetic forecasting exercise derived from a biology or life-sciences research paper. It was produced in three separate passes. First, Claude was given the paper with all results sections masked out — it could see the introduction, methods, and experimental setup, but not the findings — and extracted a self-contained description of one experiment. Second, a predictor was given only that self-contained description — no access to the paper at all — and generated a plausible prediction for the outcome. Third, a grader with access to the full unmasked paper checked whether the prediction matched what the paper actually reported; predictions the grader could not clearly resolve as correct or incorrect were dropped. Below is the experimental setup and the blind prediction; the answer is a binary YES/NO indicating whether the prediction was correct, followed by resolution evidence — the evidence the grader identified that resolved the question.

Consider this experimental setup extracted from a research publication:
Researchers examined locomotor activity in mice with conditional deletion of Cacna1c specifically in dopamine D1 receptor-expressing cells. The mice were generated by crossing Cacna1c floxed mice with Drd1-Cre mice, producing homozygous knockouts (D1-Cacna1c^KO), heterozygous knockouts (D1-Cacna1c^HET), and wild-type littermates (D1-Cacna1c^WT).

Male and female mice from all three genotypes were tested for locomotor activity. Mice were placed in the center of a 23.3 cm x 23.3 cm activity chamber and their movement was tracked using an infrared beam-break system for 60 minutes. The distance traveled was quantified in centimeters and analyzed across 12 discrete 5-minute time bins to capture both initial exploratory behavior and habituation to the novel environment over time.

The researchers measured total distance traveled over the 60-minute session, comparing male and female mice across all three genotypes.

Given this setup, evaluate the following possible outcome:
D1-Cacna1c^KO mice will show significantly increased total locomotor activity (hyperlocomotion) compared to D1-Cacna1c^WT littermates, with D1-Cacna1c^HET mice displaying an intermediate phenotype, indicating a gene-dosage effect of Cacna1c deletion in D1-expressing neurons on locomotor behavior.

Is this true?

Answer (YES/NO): NO